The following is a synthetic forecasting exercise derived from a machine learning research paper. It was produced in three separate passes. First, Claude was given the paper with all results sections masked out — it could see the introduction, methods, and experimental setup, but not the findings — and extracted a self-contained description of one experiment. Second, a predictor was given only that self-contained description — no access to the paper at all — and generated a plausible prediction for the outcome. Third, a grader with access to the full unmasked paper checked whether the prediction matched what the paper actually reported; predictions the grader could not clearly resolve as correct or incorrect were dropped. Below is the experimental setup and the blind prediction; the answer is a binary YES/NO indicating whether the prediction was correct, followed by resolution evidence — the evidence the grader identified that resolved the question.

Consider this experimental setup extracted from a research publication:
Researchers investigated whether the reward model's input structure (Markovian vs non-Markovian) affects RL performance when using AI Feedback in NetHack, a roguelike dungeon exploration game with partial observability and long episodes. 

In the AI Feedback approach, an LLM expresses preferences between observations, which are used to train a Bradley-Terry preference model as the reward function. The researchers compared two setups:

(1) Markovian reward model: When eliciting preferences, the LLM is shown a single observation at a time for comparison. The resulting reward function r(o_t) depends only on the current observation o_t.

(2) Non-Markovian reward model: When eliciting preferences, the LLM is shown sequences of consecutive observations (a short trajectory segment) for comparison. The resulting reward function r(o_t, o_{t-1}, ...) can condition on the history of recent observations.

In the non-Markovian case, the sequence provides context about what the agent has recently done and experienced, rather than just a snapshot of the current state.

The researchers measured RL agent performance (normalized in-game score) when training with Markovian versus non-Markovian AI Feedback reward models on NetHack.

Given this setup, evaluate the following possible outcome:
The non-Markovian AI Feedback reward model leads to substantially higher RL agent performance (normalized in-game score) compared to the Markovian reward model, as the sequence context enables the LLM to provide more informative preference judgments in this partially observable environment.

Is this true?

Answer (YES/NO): YES